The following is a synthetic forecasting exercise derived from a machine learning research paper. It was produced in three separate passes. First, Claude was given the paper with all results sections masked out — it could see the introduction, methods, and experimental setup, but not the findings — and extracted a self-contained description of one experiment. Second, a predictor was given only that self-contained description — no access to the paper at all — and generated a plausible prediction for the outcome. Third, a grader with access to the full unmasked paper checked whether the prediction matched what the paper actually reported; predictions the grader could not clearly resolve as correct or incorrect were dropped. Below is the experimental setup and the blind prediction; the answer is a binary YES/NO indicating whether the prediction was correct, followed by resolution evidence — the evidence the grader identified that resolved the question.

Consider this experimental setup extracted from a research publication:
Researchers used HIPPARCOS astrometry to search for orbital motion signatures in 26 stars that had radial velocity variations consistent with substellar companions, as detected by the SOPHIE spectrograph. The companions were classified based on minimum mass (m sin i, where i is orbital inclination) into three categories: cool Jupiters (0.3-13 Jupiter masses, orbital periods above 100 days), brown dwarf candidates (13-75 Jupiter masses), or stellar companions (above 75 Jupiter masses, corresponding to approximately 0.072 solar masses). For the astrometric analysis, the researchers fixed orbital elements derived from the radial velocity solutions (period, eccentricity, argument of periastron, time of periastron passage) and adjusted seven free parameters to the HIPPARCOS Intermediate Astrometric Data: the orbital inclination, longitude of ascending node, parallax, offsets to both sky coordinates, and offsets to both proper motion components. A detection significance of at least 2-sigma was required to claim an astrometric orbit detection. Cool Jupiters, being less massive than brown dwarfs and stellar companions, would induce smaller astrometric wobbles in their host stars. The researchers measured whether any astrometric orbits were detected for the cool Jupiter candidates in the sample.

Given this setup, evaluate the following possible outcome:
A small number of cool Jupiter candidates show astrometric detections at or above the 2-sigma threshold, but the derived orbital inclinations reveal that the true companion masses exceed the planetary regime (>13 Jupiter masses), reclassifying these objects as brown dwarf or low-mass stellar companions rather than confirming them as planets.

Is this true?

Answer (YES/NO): NO